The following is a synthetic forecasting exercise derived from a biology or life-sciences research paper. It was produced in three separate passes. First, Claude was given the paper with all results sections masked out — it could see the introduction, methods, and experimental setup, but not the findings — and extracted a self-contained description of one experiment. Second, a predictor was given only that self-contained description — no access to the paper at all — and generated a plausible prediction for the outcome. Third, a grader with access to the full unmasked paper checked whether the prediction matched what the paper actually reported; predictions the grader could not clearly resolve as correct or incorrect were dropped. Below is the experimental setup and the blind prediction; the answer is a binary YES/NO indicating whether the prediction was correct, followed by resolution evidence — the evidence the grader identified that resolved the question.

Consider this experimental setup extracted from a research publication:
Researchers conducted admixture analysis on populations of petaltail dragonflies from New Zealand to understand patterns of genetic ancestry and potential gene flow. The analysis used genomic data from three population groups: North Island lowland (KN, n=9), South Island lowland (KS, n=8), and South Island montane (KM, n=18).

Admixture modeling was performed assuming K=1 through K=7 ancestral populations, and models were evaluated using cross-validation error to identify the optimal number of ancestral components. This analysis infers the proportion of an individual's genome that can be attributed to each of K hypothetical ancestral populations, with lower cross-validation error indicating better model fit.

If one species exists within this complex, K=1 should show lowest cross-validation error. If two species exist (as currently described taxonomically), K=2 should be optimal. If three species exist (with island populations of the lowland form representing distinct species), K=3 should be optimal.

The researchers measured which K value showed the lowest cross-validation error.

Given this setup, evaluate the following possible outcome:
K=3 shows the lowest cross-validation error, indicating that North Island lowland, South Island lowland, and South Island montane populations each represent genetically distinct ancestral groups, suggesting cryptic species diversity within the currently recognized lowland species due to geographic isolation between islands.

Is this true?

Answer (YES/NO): NO